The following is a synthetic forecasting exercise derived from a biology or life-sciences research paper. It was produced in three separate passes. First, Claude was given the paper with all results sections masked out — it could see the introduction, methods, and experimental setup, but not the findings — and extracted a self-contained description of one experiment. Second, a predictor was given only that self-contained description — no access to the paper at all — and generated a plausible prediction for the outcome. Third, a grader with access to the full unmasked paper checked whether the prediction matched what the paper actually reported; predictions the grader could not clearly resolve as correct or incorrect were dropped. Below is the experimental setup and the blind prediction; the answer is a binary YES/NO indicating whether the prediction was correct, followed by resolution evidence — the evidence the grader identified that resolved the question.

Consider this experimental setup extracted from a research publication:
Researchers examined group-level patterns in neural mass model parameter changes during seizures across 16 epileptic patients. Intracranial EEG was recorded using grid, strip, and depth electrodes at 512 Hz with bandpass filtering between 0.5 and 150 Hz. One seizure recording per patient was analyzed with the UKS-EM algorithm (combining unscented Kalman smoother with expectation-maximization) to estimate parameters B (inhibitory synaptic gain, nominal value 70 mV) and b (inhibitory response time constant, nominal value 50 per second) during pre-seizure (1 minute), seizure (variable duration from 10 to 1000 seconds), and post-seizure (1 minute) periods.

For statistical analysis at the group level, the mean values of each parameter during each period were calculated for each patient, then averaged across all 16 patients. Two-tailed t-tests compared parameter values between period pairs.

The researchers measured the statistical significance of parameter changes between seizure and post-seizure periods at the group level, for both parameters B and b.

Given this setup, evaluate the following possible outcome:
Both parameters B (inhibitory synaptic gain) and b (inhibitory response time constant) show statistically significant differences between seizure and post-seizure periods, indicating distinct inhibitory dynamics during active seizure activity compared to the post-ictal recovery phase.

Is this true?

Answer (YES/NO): YES